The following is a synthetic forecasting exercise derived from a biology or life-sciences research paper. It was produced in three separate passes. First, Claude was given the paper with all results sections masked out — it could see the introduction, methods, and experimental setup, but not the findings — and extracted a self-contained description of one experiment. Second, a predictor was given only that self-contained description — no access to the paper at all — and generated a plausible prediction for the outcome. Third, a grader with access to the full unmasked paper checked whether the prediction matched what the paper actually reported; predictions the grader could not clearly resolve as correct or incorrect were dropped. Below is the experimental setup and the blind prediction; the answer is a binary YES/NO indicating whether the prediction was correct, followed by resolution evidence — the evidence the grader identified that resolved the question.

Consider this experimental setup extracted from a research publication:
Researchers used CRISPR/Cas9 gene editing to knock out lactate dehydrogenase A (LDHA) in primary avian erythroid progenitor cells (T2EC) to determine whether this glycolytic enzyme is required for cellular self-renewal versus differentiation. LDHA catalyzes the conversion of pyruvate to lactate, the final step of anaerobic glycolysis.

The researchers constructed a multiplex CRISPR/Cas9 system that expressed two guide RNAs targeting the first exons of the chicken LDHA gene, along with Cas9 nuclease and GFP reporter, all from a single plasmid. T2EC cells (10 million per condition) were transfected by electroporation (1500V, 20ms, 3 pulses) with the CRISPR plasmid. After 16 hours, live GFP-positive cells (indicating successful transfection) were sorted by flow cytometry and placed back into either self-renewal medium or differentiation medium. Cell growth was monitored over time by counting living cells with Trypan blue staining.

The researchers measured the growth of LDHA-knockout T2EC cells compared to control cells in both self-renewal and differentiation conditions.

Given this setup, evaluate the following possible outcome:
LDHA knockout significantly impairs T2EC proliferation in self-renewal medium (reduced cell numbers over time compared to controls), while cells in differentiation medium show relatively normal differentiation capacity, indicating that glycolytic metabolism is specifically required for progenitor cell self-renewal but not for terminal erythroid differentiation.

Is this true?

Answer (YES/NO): YES